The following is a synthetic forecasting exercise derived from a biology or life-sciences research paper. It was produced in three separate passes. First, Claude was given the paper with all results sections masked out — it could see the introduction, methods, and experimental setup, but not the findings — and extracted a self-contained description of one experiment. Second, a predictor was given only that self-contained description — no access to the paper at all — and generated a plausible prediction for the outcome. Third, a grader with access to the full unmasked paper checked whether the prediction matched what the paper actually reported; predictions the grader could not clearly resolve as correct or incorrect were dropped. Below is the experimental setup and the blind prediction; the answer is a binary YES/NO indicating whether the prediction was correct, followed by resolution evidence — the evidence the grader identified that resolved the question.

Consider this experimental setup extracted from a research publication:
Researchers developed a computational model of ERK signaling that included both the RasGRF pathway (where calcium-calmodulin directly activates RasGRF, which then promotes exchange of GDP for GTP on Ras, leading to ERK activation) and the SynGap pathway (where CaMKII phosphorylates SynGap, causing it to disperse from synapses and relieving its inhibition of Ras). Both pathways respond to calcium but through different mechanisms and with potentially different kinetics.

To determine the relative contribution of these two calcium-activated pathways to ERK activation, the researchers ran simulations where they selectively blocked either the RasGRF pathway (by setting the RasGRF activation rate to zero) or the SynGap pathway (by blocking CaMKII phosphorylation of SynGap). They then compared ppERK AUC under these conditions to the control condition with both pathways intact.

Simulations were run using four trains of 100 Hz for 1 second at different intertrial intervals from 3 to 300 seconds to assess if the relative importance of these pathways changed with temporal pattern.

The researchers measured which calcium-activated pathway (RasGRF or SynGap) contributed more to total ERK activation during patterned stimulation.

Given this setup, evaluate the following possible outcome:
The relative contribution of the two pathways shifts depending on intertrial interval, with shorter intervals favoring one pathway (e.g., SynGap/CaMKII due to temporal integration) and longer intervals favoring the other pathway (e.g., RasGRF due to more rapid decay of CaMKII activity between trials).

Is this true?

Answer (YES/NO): YES